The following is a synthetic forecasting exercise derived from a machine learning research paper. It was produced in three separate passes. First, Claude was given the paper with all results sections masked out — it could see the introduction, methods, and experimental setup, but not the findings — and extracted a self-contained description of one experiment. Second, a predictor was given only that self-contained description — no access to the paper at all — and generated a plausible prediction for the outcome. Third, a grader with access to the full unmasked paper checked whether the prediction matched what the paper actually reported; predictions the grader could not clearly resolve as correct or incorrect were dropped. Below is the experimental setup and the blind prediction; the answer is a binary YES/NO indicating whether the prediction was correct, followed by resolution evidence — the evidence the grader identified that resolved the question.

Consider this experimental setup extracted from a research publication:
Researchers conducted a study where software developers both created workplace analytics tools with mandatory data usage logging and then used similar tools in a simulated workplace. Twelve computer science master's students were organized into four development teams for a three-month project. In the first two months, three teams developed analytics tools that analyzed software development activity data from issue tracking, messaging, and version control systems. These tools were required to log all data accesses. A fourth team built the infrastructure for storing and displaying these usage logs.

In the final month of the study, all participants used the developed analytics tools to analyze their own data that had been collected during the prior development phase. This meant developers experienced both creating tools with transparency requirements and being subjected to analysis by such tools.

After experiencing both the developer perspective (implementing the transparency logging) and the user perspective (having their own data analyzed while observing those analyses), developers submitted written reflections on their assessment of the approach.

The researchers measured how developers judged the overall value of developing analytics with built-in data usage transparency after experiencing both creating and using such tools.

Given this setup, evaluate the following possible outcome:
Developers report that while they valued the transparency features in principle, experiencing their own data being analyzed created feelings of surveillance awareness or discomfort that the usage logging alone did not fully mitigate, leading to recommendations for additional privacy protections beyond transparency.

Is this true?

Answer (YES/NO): NO